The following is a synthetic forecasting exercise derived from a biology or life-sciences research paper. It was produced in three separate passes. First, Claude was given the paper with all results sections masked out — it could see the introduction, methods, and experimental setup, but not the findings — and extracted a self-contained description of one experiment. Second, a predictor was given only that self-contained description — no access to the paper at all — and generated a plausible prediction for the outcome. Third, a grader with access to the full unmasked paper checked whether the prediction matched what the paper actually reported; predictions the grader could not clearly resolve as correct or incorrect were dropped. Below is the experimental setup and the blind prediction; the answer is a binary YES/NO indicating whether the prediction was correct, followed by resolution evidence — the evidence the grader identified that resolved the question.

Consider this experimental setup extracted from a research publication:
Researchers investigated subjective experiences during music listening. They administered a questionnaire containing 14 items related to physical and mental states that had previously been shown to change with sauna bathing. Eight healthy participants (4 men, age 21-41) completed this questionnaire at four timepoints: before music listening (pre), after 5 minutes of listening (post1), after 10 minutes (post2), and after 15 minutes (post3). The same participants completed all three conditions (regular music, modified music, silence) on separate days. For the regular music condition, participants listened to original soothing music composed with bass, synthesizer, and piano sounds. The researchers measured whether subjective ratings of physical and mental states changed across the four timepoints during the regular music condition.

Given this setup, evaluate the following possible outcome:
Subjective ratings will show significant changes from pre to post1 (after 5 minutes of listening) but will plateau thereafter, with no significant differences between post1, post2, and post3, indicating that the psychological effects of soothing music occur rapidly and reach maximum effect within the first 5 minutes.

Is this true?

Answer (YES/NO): NO